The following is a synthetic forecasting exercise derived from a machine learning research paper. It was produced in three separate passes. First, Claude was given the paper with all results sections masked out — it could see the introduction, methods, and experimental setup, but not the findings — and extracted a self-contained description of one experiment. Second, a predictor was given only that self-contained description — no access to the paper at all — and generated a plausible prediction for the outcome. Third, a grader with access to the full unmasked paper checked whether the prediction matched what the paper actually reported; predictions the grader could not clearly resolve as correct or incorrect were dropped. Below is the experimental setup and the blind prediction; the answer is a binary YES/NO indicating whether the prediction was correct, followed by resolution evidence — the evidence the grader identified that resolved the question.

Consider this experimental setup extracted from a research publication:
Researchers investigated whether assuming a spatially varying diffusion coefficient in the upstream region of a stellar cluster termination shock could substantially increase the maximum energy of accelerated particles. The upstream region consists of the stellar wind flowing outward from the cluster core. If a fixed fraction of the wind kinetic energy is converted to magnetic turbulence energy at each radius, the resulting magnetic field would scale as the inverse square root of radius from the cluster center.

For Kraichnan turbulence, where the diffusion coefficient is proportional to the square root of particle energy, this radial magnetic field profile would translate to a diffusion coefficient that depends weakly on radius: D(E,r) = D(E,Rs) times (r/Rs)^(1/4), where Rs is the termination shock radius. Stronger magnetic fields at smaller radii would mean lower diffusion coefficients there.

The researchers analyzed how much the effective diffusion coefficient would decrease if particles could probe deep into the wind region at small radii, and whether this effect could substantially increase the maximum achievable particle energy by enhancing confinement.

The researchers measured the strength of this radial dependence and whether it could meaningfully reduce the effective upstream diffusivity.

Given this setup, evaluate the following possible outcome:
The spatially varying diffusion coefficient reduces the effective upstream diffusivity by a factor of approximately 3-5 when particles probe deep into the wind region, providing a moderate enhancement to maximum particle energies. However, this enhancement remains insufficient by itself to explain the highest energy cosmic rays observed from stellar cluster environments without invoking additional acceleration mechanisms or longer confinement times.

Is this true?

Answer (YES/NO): NO